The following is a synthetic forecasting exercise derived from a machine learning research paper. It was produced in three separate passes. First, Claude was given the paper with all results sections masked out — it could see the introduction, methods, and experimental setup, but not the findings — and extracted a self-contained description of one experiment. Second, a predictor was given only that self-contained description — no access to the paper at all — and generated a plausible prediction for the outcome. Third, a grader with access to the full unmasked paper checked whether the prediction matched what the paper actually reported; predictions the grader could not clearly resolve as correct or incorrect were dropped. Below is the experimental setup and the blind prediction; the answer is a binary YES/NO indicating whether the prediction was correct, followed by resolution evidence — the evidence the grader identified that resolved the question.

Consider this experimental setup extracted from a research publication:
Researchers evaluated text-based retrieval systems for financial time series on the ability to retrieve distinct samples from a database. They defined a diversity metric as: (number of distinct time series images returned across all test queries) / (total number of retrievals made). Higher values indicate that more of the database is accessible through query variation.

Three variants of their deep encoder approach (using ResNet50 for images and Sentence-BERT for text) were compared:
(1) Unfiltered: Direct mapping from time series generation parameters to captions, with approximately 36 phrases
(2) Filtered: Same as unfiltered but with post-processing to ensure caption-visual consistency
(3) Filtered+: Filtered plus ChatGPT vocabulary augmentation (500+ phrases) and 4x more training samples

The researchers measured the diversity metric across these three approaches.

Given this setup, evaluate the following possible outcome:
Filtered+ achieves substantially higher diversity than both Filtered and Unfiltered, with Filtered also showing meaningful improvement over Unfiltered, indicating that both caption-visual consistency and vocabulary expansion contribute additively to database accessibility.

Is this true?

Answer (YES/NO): NO